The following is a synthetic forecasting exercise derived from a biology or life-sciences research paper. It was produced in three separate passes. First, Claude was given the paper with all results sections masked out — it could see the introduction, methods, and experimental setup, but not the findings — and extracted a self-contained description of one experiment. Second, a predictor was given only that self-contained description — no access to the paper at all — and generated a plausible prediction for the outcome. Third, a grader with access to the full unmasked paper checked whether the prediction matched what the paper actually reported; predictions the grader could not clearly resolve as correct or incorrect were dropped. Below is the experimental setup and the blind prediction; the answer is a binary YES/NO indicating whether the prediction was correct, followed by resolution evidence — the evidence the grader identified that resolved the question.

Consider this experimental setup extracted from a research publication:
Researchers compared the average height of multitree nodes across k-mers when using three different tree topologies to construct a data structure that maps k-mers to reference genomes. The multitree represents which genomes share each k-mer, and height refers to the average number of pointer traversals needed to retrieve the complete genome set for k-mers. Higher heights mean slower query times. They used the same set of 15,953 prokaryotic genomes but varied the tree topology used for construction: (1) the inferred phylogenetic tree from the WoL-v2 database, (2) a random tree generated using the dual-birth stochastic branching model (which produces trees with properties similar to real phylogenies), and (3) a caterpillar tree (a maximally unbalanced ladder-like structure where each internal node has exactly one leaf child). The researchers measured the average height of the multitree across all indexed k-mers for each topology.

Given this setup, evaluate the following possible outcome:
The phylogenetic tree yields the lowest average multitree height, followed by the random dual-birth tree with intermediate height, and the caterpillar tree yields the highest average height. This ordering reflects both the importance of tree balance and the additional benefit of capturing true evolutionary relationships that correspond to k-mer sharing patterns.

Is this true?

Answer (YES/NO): YES